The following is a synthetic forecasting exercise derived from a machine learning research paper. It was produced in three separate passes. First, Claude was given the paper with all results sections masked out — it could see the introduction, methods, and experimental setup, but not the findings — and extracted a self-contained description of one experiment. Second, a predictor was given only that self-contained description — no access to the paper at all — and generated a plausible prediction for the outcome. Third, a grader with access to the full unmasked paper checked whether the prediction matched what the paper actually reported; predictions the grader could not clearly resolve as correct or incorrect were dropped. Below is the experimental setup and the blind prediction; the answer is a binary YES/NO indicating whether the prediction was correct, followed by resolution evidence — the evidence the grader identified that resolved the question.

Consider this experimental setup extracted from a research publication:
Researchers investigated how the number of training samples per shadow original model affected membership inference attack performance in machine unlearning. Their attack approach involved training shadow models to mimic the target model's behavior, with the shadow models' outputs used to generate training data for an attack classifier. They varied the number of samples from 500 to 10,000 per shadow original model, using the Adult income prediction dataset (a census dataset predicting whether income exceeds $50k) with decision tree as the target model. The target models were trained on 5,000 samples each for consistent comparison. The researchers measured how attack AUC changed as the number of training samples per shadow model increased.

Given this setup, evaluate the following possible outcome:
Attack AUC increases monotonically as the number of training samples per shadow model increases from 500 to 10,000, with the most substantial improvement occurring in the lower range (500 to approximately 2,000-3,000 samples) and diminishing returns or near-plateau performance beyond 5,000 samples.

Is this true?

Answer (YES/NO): NO